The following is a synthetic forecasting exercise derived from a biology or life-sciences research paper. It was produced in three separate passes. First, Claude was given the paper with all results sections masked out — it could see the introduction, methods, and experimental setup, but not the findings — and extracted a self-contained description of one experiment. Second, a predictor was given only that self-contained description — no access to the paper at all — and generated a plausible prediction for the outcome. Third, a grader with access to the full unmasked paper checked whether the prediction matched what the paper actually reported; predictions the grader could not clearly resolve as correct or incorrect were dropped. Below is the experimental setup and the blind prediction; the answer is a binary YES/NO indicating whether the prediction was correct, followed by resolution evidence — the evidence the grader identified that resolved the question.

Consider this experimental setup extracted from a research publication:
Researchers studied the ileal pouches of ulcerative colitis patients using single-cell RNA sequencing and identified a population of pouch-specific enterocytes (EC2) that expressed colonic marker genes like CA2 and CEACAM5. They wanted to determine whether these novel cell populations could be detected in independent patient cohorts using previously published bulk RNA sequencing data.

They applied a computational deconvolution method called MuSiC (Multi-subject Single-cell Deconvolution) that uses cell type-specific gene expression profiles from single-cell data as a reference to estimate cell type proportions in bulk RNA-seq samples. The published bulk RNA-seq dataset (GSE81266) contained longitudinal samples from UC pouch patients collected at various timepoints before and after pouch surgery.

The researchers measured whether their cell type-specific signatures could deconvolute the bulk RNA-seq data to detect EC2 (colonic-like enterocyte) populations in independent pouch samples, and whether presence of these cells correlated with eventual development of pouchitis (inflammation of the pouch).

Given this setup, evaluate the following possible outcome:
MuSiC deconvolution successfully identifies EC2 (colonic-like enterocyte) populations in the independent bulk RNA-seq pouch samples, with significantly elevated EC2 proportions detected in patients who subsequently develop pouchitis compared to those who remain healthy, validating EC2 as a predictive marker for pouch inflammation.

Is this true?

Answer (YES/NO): NO